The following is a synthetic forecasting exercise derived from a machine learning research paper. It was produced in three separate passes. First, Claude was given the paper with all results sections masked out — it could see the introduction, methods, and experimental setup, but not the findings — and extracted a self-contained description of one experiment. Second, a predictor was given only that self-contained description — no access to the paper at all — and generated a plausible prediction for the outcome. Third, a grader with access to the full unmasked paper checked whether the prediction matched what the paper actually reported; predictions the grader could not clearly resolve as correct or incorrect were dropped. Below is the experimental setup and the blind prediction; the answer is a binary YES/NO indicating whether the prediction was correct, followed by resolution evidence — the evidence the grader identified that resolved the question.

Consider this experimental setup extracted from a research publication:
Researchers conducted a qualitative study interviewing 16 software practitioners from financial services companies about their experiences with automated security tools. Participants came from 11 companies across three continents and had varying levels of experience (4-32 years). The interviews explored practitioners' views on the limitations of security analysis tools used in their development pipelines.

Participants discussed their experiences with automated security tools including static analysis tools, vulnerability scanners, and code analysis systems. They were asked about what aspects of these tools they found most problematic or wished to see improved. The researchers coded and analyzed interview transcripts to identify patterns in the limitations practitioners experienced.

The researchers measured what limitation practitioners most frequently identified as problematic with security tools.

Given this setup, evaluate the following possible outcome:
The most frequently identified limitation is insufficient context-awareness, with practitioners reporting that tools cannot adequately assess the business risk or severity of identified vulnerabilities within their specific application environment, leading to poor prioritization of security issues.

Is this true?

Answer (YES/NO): NO